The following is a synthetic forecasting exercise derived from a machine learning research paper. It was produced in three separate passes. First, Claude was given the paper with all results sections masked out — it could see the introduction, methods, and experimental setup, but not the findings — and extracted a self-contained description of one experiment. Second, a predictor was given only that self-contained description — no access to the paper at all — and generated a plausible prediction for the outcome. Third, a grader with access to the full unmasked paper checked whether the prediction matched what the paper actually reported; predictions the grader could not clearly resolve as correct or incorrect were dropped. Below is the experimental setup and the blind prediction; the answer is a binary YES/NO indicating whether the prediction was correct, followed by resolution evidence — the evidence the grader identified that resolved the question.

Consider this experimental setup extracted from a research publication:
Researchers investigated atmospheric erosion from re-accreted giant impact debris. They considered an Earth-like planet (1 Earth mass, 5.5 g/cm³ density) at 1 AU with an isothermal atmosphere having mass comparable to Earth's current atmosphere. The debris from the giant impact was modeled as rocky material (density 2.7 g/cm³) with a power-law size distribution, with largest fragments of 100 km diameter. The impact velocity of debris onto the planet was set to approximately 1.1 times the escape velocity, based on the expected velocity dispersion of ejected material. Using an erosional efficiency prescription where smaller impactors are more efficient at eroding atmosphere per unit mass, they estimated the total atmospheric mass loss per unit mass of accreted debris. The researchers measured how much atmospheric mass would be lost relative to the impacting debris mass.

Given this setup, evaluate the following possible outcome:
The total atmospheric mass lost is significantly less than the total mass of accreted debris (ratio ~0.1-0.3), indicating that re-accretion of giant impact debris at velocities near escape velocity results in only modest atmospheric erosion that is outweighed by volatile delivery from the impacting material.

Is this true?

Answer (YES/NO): NO